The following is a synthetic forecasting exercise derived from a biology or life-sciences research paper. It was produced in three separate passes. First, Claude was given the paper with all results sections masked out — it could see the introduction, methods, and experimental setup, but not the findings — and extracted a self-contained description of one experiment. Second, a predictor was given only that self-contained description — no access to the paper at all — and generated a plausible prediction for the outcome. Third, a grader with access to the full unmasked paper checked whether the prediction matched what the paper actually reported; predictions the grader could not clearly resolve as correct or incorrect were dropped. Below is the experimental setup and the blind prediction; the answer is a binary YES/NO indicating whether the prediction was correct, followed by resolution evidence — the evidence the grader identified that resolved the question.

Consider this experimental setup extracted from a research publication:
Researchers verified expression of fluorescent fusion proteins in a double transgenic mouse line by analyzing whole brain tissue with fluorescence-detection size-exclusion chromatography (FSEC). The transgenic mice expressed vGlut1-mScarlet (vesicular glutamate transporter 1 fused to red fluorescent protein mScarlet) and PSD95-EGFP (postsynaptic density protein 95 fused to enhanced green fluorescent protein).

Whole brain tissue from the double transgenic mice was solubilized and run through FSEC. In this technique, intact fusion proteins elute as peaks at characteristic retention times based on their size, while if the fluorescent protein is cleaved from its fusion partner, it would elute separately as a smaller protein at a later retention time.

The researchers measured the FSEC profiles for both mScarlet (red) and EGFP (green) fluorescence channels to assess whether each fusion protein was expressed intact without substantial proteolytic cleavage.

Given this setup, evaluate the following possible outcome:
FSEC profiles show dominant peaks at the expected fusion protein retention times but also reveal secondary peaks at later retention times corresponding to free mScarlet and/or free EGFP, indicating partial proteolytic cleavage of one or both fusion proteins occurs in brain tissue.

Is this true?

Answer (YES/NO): NO